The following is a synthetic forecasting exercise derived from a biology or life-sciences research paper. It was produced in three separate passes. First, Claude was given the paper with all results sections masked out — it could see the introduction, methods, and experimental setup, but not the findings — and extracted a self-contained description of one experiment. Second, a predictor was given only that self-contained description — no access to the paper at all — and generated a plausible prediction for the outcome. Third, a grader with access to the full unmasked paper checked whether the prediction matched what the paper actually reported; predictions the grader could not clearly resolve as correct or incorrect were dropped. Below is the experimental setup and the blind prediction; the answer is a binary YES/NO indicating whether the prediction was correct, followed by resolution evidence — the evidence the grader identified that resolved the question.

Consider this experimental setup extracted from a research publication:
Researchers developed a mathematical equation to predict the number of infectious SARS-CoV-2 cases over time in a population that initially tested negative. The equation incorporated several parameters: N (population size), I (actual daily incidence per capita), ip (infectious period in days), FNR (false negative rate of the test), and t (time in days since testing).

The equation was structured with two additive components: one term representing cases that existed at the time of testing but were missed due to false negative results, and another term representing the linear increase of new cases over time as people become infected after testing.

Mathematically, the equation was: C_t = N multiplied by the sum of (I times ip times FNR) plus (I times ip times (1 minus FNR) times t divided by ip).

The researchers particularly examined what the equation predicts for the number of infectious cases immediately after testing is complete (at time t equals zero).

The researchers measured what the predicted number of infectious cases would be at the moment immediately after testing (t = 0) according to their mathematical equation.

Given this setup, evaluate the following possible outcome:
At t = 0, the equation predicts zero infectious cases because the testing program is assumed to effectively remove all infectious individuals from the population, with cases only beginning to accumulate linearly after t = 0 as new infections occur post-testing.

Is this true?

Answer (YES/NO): NO